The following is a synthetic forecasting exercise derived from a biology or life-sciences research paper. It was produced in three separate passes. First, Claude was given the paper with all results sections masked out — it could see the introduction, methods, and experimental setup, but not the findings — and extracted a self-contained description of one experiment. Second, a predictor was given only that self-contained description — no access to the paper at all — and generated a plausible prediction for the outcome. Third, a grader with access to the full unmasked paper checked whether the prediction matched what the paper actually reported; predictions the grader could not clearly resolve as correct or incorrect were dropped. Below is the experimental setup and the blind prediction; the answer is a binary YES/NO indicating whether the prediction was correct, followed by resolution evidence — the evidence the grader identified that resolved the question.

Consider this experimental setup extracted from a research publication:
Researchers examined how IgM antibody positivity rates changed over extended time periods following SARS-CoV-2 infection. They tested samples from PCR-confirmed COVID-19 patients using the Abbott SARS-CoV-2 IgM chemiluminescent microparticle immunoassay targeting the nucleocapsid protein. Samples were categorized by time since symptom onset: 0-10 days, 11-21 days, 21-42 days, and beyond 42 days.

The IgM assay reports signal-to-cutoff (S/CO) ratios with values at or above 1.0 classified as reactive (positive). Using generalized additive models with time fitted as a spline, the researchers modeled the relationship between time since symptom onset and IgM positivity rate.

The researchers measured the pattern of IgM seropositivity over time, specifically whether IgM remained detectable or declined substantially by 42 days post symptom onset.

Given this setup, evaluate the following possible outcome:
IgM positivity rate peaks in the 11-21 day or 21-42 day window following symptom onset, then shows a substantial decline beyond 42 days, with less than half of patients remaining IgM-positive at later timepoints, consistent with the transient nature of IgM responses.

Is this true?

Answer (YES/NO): NO